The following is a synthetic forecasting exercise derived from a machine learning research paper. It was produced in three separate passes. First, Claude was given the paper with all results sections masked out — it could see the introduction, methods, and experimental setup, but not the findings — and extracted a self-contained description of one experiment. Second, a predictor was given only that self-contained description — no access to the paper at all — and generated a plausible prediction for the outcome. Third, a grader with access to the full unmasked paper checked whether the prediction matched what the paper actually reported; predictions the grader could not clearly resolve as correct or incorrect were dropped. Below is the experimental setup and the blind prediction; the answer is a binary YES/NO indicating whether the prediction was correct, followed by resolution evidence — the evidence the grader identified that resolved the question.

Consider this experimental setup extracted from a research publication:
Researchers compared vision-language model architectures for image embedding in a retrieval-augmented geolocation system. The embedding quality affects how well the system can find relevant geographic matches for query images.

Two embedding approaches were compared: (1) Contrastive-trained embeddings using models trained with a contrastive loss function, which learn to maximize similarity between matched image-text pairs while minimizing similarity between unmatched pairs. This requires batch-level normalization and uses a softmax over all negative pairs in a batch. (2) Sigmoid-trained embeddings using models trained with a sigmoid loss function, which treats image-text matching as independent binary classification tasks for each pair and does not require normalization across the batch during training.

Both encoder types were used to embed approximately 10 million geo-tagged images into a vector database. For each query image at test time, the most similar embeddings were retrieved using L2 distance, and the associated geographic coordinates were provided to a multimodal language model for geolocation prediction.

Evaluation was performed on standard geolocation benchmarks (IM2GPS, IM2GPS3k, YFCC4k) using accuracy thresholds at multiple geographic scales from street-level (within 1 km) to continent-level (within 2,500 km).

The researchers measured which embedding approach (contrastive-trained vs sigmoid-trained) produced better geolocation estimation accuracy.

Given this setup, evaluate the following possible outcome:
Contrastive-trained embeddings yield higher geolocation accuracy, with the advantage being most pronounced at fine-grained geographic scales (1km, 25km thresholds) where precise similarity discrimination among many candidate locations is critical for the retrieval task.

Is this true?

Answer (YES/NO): NO